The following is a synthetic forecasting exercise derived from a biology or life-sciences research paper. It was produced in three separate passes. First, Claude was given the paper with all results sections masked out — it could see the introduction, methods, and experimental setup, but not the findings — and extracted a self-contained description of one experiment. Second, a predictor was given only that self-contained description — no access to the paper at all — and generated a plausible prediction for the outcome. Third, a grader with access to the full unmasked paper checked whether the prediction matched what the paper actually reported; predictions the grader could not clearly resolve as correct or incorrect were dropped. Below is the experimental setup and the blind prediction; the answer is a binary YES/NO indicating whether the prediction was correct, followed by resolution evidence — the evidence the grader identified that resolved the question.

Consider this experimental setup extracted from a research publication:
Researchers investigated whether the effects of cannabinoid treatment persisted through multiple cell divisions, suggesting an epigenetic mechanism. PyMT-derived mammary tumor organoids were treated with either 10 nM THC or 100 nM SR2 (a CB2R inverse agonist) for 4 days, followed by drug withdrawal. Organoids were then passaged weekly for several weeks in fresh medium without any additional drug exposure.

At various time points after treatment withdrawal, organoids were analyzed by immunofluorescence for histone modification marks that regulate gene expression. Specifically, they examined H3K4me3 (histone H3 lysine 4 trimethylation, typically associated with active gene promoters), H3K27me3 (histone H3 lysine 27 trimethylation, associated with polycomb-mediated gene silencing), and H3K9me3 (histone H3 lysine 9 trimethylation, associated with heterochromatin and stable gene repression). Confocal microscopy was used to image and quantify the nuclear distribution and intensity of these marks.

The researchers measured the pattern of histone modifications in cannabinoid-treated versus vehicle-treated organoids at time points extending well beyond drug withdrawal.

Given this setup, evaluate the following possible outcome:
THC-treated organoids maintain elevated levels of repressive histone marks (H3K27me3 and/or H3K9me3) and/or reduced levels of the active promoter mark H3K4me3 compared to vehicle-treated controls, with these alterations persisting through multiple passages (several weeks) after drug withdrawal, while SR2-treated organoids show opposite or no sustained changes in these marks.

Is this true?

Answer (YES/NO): NO